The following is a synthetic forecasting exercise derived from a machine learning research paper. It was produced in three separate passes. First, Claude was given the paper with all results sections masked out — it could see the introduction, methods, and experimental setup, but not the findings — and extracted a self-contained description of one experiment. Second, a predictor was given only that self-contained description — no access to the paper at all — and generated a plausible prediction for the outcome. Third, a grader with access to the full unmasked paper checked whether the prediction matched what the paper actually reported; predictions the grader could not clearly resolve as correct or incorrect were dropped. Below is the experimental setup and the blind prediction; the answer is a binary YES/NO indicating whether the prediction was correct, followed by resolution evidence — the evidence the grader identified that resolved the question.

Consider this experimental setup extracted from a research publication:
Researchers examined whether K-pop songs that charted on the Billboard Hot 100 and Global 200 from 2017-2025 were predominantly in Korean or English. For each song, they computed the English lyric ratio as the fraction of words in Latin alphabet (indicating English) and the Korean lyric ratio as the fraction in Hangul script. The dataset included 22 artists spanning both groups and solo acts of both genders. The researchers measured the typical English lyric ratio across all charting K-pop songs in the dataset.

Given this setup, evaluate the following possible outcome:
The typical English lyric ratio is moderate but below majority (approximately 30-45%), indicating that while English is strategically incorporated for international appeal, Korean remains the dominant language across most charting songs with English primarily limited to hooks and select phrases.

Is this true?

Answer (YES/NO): NO